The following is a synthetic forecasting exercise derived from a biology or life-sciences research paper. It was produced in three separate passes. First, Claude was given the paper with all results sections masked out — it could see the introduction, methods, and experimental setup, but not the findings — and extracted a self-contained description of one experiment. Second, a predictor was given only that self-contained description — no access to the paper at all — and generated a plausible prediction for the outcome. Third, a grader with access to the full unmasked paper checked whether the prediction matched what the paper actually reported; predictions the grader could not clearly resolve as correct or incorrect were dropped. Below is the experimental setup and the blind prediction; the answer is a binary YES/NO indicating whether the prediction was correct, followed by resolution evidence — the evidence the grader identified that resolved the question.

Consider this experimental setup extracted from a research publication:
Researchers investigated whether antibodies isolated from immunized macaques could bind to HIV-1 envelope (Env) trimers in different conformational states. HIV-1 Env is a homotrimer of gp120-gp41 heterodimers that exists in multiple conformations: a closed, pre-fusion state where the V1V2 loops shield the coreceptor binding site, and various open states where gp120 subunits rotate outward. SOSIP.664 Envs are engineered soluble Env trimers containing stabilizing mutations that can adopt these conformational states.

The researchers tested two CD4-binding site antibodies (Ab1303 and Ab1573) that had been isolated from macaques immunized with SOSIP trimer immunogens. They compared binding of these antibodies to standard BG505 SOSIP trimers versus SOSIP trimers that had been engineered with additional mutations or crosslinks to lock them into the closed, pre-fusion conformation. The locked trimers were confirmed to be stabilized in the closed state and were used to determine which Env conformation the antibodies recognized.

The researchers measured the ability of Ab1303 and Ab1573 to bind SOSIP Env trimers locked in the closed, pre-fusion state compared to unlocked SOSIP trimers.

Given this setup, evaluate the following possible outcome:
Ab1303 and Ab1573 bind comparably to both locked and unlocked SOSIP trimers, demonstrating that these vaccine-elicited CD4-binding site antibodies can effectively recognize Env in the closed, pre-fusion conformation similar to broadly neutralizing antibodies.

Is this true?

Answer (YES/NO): NO